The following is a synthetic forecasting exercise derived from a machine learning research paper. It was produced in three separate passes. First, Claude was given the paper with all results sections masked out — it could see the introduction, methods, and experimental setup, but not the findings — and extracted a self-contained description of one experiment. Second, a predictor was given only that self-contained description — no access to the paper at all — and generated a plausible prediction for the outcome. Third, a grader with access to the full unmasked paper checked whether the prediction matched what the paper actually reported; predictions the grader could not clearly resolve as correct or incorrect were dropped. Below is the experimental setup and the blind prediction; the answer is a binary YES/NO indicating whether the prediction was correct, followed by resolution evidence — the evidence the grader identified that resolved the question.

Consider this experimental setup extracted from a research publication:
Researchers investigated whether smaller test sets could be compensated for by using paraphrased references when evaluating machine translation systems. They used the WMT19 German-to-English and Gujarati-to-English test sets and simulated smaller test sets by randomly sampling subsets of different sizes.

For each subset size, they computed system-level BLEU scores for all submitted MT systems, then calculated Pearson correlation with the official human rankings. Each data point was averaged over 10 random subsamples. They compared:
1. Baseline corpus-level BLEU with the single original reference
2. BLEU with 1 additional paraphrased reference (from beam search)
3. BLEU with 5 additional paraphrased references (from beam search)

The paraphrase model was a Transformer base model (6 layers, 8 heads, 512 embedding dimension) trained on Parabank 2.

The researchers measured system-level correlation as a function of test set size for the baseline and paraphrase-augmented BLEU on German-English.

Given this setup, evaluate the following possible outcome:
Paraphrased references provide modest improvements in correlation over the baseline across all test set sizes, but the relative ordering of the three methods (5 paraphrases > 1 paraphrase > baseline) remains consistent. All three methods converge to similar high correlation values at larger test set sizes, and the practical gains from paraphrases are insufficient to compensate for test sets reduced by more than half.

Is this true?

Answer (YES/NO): NO